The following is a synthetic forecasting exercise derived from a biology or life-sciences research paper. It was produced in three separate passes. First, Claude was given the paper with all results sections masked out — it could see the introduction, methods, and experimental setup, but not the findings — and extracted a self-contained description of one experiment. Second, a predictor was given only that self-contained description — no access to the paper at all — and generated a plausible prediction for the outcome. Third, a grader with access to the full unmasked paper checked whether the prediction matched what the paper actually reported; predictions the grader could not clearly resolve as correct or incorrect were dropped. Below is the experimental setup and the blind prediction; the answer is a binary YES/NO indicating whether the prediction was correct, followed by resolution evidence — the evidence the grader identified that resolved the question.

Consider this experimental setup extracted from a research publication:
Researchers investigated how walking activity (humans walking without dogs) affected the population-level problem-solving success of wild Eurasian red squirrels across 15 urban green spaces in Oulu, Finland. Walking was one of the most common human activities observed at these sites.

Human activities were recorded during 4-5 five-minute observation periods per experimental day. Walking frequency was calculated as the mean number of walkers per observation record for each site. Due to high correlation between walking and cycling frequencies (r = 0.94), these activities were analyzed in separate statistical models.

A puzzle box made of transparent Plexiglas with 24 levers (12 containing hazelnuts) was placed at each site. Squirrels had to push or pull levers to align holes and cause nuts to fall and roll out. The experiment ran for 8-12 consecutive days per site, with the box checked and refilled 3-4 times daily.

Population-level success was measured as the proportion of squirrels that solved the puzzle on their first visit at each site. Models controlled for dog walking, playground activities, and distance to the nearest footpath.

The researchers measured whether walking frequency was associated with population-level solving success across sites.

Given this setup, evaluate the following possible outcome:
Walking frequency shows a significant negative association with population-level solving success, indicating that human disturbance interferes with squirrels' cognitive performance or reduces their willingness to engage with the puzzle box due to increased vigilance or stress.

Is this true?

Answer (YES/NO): YES